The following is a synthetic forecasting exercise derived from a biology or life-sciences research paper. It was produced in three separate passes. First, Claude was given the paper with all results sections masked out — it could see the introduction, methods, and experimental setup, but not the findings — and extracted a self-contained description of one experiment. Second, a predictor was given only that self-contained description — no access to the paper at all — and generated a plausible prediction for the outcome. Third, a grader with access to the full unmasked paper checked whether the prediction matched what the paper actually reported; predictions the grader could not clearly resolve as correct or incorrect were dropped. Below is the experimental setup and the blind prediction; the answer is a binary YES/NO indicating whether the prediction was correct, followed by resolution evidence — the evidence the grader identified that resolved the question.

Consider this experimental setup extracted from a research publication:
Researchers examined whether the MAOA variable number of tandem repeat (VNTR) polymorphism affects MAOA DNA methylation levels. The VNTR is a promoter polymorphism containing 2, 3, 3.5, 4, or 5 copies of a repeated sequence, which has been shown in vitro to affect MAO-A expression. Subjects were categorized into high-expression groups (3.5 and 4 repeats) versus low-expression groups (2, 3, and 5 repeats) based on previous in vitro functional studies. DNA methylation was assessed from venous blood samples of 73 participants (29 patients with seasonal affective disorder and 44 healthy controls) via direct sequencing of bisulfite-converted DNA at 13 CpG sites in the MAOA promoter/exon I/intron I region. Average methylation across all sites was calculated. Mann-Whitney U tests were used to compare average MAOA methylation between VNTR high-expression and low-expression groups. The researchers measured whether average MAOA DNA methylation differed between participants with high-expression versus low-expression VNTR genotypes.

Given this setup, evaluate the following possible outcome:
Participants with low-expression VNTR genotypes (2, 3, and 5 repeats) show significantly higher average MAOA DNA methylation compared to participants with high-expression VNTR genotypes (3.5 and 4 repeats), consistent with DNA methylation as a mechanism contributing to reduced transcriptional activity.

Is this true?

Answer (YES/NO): NO